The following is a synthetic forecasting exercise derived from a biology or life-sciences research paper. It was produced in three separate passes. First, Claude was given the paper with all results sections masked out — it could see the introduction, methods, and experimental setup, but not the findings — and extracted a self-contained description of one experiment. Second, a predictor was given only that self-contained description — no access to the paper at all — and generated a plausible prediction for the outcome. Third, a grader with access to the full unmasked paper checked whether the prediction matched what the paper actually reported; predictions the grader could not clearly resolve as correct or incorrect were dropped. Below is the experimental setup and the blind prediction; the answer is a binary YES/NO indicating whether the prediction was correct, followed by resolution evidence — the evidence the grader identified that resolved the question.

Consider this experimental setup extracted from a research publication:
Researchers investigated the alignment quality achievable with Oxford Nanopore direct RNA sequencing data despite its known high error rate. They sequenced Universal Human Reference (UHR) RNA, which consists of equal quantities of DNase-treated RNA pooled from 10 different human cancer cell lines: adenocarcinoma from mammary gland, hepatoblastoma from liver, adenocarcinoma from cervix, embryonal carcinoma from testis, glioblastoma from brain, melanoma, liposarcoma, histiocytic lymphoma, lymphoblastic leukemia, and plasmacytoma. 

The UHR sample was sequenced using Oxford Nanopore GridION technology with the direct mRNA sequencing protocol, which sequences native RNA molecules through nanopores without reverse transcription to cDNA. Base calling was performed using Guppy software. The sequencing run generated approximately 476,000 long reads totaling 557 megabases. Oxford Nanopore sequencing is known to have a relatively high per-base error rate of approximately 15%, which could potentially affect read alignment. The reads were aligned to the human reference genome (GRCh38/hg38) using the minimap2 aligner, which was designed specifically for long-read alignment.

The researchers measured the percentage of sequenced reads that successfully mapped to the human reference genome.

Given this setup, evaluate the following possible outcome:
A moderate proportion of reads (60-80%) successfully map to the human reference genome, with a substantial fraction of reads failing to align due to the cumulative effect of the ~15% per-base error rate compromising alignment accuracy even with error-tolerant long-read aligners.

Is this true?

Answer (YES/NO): NO